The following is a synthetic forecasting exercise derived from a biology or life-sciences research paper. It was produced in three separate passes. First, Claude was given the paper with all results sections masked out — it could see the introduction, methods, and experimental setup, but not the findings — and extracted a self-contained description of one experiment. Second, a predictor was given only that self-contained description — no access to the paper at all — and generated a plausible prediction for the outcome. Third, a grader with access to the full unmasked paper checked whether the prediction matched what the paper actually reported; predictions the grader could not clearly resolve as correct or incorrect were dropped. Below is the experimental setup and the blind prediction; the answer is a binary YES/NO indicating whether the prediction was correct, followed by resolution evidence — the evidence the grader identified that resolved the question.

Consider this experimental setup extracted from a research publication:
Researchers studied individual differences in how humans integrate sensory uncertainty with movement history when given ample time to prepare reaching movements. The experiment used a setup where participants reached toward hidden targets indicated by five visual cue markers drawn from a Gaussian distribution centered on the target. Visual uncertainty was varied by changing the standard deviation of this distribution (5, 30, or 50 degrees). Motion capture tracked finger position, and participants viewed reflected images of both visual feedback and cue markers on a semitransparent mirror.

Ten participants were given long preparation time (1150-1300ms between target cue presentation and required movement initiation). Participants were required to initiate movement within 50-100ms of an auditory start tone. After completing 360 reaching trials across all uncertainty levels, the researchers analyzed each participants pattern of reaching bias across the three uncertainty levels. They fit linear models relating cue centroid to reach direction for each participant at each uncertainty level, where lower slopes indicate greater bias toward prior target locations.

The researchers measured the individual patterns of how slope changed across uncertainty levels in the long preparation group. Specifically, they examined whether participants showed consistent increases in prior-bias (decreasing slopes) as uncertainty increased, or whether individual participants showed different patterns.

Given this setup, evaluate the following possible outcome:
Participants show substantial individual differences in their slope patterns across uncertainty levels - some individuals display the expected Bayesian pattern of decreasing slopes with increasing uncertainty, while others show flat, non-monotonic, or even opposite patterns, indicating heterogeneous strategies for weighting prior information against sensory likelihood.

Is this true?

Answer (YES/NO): YES